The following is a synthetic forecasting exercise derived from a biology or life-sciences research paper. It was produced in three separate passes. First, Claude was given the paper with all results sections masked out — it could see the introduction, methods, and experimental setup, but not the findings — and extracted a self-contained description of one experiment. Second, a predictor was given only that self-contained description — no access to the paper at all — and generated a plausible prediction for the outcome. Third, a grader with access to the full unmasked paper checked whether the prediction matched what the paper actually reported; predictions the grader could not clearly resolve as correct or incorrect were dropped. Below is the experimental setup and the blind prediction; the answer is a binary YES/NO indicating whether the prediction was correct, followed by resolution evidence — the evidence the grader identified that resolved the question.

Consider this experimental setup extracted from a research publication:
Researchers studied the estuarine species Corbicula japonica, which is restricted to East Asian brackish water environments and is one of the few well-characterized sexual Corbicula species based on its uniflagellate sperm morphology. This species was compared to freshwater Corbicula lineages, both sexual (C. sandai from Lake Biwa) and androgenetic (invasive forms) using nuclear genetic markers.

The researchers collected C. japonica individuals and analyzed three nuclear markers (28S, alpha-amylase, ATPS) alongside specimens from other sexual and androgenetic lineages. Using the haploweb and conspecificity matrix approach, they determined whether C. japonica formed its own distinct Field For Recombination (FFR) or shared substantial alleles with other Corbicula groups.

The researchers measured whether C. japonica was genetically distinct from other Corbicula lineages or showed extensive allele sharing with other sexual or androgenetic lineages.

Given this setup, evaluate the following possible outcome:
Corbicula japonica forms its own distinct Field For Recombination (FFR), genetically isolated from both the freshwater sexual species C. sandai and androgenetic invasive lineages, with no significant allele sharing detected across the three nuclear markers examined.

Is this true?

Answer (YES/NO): YES